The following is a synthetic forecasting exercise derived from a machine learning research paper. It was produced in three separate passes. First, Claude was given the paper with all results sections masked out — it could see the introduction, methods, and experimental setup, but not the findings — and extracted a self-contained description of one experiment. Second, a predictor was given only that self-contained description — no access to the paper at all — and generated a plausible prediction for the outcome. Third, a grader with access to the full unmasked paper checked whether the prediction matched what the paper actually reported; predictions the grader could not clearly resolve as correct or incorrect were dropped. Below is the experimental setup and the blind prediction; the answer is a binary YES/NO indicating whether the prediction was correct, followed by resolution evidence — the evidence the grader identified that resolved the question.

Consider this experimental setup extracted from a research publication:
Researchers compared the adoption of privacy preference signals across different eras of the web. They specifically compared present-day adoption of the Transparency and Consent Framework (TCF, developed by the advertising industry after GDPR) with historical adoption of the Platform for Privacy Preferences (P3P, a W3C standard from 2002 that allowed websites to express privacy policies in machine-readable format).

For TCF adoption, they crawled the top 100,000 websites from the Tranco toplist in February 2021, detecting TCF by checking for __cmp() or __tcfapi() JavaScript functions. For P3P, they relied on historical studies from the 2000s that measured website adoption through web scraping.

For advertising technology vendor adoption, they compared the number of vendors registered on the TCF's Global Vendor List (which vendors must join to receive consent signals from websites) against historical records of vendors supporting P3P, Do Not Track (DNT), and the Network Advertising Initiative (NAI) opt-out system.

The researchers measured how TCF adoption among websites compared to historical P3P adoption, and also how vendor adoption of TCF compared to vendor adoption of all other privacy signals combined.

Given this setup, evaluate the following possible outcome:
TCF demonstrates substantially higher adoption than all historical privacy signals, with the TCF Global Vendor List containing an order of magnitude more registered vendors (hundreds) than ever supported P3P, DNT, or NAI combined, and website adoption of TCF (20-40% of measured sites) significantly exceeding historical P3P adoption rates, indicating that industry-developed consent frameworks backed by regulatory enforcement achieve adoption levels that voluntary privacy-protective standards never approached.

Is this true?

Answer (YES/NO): NO